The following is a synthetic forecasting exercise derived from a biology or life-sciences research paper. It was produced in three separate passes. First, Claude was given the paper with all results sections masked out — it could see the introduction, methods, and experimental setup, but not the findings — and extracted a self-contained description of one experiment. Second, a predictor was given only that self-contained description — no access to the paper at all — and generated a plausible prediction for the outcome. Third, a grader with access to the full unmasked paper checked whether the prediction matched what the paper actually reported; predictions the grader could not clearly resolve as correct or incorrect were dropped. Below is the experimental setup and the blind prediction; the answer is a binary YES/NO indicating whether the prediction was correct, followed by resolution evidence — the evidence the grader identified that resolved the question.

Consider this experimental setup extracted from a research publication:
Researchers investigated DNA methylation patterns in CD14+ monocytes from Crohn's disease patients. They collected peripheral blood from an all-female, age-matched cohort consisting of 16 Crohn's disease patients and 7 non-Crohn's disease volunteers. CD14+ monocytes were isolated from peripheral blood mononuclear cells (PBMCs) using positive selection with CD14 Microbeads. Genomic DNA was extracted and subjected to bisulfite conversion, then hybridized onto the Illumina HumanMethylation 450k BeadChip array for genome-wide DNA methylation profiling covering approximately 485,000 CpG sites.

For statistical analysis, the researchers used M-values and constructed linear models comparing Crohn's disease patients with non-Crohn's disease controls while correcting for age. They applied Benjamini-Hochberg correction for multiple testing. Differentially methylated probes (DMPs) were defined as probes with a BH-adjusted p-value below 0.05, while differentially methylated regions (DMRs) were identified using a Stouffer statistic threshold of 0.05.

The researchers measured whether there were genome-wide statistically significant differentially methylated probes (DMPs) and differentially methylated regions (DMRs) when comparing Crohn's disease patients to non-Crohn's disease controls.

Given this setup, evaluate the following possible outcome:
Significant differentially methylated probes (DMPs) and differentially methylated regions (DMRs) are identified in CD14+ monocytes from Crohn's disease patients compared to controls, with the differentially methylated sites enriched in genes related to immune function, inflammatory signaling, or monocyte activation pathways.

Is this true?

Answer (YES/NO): NO